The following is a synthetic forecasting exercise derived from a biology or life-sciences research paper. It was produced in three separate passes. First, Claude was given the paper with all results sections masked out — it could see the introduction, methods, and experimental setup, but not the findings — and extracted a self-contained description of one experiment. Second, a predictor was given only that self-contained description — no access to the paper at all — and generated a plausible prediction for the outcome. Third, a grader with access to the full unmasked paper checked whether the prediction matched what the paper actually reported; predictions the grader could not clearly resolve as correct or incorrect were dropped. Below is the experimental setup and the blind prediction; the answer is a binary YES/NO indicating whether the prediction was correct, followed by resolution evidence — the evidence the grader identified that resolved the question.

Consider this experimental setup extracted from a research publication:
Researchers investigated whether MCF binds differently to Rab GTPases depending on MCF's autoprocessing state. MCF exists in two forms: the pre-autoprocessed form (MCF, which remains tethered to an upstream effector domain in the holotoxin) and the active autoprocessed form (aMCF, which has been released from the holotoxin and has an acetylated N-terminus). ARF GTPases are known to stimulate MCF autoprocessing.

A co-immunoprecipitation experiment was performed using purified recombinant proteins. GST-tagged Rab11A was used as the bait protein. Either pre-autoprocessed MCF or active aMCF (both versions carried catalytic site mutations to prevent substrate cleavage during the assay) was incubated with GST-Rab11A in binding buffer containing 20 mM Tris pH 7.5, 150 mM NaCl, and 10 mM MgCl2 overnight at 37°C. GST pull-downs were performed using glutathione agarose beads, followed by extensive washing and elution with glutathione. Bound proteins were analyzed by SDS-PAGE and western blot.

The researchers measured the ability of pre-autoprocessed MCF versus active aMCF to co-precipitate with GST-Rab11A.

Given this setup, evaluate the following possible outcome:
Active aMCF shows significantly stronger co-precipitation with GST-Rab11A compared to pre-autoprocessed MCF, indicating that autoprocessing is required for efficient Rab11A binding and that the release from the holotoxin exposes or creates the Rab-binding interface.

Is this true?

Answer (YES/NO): NO